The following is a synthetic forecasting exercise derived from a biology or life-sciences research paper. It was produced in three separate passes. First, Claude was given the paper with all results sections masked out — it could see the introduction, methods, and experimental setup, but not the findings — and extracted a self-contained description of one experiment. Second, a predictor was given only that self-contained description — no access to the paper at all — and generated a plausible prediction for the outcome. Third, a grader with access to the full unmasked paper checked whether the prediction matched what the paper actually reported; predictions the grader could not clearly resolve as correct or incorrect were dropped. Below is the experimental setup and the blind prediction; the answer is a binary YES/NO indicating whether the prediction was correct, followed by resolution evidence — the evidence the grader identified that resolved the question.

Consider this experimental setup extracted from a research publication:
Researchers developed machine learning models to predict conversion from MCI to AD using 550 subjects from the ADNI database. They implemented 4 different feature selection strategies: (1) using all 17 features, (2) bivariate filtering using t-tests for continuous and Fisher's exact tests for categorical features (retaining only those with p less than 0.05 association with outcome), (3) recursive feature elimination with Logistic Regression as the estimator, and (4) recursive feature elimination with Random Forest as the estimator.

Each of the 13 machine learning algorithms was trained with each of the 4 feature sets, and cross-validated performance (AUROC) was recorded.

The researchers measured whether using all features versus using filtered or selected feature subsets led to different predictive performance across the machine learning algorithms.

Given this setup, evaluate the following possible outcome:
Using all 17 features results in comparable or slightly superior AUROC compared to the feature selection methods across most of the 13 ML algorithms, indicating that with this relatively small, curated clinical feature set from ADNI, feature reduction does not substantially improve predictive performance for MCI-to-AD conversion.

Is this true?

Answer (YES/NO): YES